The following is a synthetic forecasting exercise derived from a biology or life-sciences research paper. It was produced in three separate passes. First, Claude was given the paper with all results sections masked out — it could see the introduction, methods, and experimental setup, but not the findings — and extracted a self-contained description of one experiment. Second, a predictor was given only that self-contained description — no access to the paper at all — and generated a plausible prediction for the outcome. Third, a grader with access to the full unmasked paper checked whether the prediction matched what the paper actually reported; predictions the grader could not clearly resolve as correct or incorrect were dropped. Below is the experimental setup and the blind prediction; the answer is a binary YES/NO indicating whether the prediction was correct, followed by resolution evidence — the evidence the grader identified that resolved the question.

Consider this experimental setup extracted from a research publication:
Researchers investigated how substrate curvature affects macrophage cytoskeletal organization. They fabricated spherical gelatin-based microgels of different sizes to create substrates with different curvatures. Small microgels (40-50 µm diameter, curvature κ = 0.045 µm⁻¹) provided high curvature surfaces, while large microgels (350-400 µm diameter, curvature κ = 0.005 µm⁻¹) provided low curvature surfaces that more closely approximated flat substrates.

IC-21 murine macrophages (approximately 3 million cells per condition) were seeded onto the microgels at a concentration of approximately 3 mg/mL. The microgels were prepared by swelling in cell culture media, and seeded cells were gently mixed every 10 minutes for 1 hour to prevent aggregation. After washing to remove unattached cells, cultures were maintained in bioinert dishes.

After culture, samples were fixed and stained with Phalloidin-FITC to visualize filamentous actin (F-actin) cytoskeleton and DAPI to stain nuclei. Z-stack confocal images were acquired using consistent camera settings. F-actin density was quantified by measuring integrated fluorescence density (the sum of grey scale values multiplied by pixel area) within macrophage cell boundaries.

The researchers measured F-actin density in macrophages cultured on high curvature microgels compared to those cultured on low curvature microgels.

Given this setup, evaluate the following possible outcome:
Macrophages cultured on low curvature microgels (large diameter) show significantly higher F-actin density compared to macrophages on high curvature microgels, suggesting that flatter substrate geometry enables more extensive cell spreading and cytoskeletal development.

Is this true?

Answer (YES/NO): YES